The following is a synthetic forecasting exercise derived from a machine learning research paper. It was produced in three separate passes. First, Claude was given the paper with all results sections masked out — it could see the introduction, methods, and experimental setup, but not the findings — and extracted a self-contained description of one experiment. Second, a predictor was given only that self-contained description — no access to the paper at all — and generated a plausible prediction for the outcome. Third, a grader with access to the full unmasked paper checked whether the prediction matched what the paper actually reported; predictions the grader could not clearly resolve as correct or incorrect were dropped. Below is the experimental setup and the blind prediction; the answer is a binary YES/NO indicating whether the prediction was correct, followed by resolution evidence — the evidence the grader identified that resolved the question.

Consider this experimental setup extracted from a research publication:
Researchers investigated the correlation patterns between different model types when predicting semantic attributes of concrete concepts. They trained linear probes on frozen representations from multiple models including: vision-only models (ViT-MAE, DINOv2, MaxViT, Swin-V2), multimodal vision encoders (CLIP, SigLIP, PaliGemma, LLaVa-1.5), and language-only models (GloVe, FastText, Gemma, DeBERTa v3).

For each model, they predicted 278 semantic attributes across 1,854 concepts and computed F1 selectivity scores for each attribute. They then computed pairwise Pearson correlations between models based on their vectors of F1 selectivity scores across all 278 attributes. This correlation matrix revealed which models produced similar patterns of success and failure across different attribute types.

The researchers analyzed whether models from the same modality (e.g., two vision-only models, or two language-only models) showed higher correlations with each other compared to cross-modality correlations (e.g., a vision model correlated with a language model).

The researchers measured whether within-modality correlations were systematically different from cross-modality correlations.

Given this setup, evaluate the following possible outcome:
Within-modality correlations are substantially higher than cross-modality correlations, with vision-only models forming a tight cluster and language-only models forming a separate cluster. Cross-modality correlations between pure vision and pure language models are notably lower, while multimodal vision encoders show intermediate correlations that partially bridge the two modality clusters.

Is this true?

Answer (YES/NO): NO